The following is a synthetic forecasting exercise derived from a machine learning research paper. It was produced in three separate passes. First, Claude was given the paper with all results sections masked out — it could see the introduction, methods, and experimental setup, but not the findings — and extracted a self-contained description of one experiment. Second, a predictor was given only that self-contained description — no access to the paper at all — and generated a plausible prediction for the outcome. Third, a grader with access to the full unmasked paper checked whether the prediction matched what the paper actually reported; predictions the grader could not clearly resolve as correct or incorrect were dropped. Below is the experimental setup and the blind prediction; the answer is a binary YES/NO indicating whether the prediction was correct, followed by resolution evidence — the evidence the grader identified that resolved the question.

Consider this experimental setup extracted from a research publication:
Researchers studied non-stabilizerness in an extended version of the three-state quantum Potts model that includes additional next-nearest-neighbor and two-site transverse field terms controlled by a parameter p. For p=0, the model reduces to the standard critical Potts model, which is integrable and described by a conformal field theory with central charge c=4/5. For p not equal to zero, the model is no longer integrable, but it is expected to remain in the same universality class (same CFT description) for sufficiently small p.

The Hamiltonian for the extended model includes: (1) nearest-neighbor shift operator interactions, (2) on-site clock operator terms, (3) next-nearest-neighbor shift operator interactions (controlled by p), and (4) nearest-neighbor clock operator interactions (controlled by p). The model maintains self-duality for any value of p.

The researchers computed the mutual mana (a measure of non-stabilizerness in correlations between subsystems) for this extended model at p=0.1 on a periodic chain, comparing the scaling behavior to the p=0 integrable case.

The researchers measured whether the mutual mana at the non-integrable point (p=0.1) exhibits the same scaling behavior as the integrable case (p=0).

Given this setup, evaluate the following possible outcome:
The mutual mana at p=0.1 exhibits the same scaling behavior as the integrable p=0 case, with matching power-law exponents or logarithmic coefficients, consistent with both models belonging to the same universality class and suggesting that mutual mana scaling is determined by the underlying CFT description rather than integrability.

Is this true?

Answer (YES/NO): YES